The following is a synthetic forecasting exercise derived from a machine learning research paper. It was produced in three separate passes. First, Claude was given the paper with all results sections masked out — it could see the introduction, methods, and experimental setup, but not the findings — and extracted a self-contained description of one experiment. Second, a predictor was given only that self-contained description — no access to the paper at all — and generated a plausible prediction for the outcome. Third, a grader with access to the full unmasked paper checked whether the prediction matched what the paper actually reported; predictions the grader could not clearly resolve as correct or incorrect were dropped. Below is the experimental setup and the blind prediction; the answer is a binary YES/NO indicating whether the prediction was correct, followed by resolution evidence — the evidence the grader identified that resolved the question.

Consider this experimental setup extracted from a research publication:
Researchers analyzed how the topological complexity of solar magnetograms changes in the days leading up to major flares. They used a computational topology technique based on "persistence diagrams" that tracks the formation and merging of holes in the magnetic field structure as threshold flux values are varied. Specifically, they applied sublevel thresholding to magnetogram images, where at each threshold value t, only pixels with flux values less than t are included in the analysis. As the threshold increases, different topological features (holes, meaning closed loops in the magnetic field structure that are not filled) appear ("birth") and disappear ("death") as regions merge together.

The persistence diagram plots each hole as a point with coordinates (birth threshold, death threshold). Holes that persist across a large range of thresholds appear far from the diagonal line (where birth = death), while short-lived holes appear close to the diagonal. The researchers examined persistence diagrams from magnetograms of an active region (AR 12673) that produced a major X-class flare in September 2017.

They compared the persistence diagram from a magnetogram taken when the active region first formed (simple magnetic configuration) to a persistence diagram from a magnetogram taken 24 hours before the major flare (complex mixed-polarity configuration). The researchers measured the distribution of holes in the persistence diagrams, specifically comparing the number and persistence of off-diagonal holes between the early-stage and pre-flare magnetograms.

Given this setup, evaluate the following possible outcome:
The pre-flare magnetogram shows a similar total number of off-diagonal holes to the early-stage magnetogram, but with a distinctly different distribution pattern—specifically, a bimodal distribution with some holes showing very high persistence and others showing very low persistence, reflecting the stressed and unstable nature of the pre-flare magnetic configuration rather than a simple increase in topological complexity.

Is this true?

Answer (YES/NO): NO